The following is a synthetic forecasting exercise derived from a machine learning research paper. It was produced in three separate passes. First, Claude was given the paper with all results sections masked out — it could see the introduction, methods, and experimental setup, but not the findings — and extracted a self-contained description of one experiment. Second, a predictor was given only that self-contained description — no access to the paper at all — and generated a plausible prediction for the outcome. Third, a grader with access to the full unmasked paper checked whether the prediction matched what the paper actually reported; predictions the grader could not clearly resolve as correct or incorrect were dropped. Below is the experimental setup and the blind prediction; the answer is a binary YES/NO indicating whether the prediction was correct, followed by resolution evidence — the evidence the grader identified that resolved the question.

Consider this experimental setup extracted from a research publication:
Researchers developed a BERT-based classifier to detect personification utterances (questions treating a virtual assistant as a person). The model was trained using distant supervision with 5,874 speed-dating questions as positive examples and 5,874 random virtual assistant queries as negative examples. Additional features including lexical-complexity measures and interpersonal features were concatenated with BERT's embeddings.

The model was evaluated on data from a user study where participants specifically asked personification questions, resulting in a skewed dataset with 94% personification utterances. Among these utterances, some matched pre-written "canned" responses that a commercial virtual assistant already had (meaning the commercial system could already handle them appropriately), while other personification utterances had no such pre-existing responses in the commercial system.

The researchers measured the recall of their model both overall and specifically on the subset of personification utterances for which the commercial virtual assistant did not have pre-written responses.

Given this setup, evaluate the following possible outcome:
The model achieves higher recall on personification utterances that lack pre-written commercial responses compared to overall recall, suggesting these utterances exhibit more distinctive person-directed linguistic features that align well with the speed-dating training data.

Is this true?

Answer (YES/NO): YES